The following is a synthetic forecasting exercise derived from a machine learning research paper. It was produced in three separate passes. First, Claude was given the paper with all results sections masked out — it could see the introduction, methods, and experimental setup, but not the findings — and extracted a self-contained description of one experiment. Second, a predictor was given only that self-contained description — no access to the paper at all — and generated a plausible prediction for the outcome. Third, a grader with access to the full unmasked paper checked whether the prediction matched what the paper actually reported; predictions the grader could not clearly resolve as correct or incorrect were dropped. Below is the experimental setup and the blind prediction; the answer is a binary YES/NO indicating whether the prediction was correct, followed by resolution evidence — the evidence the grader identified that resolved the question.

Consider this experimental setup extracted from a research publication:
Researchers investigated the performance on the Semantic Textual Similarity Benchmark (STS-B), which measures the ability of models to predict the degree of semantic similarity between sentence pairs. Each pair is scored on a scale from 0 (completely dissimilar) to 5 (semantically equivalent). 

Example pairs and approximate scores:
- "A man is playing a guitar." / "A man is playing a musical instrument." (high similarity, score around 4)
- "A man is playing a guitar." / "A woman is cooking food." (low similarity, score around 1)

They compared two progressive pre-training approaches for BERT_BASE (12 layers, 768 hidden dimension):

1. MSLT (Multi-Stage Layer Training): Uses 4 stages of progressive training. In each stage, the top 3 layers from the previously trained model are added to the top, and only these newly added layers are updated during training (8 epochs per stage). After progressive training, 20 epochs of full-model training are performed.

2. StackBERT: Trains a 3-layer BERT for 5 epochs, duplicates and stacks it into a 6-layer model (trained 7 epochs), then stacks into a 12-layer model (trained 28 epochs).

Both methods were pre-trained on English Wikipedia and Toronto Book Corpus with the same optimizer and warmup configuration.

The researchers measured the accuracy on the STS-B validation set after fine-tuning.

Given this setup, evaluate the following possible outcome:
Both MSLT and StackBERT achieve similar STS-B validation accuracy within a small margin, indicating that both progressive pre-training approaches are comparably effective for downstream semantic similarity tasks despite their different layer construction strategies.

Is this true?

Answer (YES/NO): NO